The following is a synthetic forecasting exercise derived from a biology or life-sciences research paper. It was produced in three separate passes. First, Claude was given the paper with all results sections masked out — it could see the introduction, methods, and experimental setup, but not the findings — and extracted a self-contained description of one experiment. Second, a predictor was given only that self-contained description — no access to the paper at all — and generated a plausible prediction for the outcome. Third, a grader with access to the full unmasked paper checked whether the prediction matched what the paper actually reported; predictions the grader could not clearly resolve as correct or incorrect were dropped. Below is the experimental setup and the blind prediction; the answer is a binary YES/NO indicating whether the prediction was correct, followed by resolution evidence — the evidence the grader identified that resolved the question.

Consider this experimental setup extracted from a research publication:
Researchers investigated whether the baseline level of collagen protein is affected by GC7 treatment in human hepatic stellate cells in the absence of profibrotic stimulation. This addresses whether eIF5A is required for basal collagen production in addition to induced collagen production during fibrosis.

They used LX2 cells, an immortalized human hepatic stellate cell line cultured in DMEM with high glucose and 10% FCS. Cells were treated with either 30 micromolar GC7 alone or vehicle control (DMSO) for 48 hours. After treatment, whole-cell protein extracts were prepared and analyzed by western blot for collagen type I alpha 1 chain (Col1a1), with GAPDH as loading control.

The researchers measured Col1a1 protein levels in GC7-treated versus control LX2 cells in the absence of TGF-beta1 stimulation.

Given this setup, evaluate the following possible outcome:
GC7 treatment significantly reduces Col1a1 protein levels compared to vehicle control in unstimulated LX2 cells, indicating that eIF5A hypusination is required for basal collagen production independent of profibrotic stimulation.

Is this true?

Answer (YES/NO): YES